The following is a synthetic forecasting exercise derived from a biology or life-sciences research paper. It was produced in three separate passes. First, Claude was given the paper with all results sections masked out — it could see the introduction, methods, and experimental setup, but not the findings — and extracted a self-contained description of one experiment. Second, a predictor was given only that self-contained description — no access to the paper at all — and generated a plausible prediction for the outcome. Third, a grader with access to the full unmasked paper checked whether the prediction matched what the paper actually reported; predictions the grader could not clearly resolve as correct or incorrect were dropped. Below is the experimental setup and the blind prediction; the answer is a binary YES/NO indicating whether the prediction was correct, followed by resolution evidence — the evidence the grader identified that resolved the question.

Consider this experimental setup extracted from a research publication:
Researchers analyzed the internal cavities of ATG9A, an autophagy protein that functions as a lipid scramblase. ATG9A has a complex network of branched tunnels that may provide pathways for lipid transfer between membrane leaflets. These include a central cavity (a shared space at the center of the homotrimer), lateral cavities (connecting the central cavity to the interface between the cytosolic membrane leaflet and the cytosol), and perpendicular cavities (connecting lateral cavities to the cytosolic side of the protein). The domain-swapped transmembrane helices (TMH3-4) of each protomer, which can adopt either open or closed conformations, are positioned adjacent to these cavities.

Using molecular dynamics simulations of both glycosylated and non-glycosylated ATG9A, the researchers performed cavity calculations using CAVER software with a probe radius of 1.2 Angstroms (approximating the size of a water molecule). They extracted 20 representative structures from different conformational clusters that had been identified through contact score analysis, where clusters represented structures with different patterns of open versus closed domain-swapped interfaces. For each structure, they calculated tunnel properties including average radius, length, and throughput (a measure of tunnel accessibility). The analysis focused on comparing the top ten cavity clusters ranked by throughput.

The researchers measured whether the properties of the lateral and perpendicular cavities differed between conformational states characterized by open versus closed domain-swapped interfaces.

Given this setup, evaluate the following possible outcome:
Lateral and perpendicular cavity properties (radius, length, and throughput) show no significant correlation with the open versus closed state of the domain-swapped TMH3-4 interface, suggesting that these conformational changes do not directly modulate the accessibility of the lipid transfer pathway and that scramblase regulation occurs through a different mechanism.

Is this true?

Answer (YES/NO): NO